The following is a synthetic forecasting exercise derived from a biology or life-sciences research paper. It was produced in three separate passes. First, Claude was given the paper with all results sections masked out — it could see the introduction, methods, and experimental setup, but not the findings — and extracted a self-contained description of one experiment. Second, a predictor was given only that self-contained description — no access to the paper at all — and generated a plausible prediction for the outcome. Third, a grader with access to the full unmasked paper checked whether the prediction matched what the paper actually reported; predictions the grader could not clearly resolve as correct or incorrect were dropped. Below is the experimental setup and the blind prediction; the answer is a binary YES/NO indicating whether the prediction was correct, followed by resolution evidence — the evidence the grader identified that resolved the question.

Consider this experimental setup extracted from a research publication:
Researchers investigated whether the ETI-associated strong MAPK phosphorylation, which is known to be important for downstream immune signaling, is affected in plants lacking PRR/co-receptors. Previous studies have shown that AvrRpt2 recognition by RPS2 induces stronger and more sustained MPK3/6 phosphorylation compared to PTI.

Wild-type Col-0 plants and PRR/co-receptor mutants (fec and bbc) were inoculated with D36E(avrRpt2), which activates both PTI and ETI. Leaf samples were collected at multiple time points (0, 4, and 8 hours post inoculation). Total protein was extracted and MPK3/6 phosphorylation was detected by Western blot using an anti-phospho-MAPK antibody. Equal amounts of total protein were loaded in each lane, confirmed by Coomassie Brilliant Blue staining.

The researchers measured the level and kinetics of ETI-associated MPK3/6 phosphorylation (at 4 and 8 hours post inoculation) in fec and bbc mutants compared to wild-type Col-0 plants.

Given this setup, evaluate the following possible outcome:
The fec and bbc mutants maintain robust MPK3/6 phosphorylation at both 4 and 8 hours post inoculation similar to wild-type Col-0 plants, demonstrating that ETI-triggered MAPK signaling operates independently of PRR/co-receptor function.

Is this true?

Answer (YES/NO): YES